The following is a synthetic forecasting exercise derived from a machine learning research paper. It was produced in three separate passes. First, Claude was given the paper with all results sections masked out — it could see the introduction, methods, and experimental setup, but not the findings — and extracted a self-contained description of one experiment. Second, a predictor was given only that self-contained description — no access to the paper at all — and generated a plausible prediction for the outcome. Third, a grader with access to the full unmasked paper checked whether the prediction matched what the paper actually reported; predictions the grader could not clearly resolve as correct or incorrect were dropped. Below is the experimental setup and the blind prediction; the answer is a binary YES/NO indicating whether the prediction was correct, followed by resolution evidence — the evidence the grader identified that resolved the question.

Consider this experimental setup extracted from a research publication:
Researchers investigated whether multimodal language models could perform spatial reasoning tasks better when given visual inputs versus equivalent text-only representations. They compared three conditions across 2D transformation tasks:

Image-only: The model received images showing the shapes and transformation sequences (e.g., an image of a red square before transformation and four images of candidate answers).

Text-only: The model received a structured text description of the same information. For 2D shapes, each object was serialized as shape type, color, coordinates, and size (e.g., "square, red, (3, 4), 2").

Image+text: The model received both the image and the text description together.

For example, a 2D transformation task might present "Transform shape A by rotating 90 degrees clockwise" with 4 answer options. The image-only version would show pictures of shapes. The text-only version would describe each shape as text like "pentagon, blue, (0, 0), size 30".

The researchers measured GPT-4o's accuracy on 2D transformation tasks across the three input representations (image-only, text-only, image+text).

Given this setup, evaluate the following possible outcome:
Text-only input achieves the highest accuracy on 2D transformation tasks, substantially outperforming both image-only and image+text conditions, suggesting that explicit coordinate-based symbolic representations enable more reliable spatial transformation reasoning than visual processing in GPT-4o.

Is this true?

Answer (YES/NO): NO